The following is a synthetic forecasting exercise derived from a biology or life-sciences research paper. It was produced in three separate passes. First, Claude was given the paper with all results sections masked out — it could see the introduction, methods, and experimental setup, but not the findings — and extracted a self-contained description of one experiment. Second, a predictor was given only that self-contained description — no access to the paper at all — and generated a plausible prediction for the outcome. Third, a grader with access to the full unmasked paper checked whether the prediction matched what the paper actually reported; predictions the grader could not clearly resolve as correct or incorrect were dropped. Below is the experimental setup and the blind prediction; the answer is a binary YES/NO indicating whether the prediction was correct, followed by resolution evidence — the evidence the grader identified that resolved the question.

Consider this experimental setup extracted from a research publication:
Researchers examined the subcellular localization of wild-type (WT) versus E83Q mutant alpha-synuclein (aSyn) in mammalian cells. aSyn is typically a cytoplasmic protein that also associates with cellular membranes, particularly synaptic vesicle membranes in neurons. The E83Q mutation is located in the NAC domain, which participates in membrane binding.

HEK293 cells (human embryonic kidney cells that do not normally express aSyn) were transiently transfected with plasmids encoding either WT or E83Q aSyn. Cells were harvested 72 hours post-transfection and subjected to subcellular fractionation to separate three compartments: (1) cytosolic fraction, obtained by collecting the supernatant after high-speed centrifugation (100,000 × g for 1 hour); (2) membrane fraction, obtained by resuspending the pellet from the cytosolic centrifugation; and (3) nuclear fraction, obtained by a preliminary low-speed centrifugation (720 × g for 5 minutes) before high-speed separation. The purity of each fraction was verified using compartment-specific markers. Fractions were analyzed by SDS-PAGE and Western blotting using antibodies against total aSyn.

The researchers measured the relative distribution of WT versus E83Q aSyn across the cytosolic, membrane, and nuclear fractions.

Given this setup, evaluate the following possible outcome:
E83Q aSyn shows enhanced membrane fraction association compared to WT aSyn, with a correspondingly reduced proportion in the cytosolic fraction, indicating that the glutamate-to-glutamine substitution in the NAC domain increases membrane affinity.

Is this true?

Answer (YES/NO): NO